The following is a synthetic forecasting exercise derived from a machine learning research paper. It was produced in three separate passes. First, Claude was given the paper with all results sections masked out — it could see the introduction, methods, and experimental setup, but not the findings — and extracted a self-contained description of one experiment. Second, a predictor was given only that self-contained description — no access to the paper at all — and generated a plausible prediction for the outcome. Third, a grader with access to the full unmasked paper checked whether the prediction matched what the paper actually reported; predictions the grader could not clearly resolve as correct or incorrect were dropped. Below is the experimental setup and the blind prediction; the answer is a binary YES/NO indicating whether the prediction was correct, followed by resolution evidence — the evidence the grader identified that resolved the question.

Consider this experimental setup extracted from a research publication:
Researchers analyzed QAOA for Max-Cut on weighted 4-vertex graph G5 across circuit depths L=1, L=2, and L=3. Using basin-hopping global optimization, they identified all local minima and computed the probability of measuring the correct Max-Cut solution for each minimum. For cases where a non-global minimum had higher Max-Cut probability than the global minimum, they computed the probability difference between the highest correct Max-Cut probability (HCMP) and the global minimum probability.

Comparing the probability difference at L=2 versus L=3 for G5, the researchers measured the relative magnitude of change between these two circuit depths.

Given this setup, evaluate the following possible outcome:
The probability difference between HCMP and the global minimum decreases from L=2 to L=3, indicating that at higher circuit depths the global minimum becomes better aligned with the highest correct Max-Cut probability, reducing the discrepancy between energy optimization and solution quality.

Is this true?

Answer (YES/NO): YES